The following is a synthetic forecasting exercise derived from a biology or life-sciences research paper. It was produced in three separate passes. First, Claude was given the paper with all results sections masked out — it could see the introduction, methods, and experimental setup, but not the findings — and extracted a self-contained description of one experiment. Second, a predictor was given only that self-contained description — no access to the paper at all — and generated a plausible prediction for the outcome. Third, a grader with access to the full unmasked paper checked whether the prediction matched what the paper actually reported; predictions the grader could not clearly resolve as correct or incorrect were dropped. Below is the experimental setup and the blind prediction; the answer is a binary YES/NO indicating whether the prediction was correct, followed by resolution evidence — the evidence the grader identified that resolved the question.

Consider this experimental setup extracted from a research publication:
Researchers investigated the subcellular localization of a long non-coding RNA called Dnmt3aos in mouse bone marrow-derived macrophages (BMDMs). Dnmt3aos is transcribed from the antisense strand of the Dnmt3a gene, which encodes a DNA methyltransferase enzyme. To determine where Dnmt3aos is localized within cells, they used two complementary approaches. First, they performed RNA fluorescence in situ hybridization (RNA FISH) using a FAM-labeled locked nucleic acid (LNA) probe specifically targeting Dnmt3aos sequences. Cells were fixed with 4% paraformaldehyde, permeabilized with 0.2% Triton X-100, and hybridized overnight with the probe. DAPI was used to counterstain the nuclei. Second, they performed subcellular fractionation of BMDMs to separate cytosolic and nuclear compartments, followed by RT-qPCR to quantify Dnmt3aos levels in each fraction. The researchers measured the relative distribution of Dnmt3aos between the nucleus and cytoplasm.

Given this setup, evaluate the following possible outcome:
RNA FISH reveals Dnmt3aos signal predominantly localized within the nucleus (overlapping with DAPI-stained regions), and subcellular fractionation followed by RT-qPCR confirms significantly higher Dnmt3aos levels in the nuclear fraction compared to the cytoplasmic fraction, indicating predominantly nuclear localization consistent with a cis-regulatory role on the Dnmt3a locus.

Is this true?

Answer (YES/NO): YES